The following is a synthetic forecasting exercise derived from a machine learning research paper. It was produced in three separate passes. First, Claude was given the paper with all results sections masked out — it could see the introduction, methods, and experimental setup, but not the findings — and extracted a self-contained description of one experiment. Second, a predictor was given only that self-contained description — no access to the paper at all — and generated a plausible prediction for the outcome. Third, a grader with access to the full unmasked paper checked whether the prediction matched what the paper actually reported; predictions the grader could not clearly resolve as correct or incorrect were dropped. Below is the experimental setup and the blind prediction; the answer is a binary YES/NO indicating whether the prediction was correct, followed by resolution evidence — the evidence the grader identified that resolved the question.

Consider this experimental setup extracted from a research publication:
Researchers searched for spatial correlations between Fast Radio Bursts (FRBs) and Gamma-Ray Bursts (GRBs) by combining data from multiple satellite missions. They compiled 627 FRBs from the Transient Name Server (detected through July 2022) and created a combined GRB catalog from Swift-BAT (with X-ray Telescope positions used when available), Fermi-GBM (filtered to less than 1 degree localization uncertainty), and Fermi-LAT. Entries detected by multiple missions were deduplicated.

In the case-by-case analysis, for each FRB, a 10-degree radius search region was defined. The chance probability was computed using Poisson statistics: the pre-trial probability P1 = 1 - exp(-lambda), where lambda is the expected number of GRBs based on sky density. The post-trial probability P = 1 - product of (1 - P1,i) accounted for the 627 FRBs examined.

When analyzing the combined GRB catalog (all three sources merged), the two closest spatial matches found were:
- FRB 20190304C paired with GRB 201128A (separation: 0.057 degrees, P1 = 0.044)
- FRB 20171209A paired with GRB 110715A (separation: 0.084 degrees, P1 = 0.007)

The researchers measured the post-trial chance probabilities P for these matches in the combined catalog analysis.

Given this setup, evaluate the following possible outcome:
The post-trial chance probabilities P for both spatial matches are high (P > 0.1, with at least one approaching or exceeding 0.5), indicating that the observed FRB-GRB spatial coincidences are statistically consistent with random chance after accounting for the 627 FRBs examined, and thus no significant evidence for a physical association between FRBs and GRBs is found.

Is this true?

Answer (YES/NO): YES